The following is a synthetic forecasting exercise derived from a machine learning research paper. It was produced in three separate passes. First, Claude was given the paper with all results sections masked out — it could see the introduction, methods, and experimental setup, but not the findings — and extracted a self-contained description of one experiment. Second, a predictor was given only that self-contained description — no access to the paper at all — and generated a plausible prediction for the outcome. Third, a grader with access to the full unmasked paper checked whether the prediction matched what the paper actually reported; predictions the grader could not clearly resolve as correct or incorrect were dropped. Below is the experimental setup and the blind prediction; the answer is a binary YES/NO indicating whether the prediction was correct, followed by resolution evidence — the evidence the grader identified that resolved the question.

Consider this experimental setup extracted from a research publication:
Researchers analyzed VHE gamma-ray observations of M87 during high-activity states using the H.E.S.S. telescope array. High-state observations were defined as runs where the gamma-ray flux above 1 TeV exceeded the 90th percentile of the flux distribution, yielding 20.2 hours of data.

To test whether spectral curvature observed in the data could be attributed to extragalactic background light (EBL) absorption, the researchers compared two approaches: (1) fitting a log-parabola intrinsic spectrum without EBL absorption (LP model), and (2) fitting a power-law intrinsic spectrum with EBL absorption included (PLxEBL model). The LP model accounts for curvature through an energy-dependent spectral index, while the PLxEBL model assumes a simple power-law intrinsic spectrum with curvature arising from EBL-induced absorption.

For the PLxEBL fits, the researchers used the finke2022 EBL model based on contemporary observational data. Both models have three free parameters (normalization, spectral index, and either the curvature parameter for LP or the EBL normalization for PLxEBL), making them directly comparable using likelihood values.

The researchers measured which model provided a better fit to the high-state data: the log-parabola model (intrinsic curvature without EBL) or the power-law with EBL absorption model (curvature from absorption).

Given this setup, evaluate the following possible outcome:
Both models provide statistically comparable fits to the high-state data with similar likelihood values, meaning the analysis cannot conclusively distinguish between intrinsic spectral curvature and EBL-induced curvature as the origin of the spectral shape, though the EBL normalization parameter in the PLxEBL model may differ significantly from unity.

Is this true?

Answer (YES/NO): NO